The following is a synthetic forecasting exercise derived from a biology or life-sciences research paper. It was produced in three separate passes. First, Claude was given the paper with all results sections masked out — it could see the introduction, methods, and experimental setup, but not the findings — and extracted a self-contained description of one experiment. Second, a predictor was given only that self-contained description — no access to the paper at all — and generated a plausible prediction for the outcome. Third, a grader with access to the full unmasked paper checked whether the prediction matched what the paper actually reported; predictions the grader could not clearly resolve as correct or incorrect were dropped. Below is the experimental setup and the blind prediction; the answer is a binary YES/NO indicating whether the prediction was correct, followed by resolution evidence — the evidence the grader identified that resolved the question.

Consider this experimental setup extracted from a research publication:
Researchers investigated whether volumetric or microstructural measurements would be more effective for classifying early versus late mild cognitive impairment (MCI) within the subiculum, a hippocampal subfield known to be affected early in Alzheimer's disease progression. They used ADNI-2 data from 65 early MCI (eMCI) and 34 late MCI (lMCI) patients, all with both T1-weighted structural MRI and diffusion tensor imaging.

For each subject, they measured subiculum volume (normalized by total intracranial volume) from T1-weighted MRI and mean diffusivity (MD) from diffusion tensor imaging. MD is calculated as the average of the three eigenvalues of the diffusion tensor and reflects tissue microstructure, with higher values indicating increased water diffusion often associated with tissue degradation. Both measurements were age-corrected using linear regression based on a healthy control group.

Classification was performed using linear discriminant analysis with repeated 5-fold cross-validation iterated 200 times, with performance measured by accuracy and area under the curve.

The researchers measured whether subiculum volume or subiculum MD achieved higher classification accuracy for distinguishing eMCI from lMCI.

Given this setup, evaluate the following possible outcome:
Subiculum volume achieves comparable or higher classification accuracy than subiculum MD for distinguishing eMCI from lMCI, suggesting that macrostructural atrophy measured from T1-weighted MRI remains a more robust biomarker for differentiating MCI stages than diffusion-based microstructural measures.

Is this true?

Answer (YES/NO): YES